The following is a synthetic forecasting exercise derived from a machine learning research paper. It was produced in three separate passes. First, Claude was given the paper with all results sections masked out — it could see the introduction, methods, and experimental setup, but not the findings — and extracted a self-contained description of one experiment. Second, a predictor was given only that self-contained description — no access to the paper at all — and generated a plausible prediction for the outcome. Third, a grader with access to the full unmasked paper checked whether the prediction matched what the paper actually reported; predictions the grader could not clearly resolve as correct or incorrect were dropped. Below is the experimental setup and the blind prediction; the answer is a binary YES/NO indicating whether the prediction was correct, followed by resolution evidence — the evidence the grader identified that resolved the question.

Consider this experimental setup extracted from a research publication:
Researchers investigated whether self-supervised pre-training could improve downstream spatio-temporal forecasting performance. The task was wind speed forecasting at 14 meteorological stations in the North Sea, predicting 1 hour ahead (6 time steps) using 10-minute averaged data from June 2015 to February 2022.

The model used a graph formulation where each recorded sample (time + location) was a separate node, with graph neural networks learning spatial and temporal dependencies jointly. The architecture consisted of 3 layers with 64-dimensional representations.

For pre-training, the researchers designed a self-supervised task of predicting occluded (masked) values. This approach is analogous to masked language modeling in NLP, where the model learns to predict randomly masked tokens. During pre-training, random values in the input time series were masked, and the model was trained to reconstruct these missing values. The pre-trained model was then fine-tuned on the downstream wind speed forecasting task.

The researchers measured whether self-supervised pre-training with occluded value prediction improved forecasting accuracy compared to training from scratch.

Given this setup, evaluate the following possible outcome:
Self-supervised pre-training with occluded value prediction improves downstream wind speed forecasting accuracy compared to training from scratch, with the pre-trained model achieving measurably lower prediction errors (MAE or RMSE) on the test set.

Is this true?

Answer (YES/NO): NO